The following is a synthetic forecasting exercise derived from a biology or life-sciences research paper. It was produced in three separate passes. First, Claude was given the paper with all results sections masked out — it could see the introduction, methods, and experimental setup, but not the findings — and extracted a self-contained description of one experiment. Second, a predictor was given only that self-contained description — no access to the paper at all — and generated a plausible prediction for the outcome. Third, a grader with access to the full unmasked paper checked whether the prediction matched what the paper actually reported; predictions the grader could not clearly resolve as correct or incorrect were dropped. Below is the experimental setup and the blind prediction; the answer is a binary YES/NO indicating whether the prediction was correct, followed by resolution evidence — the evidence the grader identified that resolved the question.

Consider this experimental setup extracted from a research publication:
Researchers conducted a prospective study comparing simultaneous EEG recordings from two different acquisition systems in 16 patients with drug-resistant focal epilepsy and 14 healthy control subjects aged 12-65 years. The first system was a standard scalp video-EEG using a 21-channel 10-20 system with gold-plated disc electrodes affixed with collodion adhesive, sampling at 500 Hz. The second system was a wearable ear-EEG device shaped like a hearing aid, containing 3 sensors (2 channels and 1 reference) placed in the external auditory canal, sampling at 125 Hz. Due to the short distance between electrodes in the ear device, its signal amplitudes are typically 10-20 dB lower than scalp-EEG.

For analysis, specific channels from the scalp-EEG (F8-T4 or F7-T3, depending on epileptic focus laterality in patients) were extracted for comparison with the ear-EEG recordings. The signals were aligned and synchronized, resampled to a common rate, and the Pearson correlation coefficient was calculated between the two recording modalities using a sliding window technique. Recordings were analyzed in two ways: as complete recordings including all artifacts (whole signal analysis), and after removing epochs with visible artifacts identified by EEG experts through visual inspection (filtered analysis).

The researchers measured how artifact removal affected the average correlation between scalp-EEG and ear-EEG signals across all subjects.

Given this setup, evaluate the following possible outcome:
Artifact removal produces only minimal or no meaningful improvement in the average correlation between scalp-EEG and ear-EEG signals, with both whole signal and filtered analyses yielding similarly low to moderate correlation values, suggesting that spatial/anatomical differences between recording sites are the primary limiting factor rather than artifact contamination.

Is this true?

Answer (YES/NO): NO